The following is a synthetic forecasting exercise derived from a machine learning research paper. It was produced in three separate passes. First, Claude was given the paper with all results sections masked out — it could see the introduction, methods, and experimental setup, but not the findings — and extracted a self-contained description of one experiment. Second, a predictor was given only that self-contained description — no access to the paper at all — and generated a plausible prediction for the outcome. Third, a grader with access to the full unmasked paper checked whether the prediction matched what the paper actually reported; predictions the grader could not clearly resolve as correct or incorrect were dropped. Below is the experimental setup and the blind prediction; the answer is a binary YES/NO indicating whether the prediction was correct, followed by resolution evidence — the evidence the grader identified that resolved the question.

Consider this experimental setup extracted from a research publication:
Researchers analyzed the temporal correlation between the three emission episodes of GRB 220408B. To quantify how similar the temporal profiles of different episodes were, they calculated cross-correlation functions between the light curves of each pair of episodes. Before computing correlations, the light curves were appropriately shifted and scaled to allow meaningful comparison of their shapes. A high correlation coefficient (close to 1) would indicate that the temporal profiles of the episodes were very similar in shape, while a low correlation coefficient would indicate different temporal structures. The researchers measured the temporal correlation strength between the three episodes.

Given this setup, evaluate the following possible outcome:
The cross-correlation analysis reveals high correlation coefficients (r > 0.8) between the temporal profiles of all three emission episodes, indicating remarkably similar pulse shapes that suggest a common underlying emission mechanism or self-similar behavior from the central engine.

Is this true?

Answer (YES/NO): NO